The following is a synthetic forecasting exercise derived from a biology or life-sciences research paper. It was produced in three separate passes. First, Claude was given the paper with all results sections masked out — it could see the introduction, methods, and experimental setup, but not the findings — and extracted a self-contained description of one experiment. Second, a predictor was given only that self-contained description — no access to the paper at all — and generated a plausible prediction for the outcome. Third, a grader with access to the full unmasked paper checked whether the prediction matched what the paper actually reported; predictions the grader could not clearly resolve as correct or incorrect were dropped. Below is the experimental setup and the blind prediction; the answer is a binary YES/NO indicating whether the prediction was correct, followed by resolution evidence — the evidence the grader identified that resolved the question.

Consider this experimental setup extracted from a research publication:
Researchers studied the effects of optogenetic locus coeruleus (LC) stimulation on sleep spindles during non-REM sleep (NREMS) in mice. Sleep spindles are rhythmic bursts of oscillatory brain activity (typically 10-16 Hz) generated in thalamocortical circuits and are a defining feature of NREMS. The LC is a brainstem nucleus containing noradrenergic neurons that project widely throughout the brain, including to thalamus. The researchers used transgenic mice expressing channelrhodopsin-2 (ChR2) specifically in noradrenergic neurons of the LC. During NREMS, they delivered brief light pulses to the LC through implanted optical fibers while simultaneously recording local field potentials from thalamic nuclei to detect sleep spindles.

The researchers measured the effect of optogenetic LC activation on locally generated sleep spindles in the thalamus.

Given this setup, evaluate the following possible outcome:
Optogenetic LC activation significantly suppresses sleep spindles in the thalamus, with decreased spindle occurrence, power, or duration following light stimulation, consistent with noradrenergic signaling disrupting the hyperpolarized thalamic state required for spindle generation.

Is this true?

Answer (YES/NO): YES